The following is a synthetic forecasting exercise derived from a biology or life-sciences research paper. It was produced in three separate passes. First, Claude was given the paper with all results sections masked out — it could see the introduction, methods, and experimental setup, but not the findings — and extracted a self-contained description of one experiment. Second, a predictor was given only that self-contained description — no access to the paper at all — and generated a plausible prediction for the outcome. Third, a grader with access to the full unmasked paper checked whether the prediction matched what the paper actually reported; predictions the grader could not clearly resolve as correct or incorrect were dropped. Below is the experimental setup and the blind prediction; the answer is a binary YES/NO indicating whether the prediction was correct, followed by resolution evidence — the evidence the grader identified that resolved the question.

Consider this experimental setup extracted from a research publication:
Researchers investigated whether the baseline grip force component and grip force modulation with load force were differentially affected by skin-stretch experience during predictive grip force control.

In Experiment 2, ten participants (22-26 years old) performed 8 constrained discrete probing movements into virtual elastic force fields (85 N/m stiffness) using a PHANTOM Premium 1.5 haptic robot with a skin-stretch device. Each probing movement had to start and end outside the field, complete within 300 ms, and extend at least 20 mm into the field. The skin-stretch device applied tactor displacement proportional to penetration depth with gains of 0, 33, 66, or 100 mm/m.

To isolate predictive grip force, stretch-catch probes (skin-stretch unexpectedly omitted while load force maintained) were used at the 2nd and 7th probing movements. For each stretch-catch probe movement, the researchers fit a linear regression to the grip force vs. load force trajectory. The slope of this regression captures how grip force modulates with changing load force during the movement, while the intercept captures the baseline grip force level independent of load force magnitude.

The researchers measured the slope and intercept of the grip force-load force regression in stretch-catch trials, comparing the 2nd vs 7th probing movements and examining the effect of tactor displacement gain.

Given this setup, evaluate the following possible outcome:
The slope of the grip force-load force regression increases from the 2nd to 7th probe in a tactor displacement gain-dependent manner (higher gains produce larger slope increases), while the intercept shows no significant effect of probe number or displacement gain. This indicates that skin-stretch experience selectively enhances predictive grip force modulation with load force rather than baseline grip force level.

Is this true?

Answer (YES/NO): NO